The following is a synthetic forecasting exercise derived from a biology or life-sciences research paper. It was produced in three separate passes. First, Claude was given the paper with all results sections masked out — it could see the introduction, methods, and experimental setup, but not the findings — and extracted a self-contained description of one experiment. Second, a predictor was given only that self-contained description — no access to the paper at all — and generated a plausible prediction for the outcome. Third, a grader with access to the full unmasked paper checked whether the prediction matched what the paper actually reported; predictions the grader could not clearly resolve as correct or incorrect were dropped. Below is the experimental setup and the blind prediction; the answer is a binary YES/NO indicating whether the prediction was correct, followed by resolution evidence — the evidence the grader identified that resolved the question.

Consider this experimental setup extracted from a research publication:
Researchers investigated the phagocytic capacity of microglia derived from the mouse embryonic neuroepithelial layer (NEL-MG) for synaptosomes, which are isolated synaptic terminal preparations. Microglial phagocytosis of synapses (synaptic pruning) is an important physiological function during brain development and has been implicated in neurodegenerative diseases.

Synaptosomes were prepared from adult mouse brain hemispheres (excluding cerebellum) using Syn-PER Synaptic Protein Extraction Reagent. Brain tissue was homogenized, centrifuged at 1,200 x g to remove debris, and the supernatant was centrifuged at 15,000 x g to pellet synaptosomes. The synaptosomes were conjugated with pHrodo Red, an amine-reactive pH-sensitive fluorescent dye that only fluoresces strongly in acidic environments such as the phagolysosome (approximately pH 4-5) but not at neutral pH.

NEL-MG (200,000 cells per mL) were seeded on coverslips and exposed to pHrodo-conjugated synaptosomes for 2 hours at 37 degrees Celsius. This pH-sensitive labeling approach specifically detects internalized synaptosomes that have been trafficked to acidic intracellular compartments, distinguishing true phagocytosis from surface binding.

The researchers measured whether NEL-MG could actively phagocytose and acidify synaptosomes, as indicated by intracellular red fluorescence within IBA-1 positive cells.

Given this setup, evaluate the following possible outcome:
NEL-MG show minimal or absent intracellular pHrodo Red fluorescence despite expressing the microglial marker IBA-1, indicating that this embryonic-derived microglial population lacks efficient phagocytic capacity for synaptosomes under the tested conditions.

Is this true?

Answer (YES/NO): NO